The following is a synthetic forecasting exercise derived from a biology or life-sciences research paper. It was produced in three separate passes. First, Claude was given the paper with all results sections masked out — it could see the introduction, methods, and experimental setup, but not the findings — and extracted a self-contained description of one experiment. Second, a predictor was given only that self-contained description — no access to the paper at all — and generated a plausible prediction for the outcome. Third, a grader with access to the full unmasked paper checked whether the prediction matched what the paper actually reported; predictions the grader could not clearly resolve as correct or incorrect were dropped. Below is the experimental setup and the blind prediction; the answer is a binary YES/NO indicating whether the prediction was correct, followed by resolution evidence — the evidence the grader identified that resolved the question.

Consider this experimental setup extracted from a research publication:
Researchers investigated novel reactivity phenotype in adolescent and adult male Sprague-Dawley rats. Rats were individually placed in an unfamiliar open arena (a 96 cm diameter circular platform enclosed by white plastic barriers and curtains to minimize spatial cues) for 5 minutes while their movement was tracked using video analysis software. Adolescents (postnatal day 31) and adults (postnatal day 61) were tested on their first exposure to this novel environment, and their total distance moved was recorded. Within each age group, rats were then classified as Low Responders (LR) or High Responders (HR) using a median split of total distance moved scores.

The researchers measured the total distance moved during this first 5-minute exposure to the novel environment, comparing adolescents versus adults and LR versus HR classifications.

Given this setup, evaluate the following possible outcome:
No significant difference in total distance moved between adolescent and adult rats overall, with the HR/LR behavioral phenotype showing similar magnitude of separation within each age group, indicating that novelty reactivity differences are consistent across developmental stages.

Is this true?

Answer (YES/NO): NO